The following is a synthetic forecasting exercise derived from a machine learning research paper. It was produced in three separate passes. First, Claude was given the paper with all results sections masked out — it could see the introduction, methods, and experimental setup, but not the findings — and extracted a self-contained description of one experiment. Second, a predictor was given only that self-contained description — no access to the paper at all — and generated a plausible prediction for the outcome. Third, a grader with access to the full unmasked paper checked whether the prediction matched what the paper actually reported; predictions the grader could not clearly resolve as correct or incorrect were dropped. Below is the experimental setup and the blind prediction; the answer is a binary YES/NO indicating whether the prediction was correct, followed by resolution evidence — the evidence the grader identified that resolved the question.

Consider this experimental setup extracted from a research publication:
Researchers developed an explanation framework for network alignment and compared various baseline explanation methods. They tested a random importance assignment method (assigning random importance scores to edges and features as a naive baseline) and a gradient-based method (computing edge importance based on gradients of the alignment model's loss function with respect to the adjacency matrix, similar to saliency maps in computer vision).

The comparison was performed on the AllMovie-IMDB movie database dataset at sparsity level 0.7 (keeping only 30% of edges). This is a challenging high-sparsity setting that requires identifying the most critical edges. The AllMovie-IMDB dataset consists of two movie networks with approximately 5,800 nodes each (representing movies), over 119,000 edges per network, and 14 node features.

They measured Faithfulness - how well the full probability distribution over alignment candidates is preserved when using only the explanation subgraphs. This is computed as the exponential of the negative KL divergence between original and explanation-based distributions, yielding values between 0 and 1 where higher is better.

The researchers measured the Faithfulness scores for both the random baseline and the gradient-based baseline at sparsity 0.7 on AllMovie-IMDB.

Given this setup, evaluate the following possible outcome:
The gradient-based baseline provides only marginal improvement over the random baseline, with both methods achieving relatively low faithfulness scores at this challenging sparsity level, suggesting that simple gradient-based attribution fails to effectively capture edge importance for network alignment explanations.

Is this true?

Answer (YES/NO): NO